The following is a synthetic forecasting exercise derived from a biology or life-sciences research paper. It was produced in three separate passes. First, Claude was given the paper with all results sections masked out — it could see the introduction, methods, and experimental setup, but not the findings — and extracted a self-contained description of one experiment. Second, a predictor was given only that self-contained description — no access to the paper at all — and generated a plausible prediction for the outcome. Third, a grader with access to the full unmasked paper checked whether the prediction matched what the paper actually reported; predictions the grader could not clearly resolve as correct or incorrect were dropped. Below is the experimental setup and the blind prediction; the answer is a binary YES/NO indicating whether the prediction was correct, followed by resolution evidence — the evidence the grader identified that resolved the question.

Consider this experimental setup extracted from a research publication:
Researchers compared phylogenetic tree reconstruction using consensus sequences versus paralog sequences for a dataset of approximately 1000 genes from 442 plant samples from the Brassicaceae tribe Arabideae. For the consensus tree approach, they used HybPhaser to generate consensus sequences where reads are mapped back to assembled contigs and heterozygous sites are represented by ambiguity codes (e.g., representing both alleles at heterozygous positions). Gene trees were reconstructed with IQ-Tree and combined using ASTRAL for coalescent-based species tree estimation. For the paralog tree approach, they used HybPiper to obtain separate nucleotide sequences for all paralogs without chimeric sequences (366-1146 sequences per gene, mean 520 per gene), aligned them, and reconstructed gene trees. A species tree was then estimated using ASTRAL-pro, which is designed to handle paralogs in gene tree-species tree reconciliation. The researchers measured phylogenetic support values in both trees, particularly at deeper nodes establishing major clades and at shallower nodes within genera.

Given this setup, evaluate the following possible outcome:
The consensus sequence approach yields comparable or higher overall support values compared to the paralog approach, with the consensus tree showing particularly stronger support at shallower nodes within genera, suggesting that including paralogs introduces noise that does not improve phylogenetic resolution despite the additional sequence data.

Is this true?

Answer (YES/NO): NO